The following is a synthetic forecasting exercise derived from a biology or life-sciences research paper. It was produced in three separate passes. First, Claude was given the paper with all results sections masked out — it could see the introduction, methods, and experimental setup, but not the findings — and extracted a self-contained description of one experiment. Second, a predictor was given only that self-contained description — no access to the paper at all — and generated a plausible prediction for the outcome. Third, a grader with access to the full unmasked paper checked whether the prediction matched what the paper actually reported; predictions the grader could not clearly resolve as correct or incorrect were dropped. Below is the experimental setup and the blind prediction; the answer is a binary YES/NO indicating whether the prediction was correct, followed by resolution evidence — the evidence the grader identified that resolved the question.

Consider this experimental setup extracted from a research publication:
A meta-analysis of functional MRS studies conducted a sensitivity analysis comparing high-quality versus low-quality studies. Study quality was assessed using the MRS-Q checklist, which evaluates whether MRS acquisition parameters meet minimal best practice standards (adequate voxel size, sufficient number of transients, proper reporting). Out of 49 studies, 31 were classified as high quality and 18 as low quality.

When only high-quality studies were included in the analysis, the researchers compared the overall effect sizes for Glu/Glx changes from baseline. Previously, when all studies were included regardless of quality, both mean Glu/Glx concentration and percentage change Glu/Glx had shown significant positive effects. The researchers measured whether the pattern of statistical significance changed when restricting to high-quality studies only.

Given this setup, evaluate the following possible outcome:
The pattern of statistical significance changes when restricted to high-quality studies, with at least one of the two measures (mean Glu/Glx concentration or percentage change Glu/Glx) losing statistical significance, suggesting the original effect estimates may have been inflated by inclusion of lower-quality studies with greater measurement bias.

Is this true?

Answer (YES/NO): YES